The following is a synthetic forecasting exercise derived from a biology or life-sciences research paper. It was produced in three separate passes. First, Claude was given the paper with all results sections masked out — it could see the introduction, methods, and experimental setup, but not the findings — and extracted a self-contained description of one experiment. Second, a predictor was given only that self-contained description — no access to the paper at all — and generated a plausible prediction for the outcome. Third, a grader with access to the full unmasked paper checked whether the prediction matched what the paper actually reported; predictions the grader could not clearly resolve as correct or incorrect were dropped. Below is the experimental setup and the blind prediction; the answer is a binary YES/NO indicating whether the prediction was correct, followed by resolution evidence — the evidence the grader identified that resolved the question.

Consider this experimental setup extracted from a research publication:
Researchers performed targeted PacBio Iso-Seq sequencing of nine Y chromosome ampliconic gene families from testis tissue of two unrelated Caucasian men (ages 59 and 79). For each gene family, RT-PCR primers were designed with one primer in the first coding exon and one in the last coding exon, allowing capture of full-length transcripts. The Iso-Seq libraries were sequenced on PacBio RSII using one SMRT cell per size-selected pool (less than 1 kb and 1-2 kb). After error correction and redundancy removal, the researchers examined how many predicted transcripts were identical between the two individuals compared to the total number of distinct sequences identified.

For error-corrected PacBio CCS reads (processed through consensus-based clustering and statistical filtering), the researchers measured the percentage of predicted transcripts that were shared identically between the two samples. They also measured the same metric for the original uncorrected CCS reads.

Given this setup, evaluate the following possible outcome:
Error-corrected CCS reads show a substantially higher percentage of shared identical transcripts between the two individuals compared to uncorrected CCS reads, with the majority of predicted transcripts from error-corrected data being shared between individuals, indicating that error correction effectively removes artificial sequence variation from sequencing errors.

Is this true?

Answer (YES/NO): NO